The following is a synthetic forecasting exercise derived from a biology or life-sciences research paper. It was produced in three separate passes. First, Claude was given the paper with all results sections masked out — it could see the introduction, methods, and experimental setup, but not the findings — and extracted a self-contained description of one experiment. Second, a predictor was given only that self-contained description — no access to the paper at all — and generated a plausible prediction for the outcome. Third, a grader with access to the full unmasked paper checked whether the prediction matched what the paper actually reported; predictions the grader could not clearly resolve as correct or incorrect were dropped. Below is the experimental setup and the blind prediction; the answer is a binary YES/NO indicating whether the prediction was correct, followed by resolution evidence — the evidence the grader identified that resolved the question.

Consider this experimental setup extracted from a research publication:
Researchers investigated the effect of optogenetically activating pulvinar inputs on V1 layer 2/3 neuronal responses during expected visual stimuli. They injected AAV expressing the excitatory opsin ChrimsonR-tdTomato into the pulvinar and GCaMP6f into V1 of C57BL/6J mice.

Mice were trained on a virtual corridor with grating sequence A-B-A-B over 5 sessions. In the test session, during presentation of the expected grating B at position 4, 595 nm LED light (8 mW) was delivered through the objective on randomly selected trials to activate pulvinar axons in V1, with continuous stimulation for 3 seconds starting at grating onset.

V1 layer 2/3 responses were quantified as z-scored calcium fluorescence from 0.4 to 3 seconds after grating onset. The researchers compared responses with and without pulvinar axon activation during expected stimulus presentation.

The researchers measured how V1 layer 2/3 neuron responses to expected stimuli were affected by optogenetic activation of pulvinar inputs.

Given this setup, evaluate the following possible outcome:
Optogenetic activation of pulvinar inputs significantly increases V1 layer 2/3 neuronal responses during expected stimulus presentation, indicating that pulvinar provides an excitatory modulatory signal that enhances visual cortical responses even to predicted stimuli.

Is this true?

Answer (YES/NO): NO